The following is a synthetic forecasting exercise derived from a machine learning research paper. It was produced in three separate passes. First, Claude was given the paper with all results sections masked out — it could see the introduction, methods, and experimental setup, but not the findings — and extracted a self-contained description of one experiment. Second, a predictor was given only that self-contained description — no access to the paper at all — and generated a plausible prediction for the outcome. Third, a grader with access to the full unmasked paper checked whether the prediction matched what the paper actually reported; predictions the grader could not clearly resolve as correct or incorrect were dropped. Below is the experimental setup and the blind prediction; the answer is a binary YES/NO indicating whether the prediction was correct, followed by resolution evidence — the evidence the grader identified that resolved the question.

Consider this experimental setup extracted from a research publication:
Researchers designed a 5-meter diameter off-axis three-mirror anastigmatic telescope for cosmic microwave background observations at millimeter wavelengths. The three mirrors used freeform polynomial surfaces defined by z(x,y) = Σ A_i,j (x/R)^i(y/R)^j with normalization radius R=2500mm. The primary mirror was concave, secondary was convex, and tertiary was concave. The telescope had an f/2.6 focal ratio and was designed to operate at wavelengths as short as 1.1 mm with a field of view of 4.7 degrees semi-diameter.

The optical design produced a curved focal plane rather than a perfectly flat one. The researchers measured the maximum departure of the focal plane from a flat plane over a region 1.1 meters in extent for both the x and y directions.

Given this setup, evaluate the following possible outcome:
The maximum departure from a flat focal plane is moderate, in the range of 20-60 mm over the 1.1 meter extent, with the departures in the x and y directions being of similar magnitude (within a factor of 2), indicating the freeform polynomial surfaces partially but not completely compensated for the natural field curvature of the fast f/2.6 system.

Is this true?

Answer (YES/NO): NO